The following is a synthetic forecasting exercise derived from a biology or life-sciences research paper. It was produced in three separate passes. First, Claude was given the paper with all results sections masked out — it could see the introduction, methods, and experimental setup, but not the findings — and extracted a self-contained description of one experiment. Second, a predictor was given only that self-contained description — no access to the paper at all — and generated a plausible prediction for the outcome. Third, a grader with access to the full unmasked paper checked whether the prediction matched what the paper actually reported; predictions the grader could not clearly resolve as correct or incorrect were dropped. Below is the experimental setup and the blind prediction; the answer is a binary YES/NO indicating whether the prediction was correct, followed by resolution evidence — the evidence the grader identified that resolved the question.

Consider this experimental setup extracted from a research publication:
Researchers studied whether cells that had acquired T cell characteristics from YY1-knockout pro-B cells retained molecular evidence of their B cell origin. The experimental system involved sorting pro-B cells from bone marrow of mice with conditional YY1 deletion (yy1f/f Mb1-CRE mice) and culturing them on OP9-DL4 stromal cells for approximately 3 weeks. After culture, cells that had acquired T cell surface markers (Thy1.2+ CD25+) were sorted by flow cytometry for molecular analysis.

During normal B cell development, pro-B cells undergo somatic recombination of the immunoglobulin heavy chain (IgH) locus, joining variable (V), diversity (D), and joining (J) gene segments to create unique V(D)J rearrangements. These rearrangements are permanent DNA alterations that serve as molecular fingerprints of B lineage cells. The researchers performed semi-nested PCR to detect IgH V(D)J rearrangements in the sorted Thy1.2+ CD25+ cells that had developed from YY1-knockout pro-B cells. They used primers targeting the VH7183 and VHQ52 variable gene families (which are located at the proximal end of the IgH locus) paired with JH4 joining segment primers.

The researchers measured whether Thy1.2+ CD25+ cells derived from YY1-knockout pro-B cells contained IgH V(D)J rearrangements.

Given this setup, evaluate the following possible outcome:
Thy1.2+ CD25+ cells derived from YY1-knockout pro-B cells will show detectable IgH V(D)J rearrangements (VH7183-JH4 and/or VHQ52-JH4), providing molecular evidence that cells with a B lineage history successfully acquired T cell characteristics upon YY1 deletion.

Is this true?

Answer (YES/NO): YES